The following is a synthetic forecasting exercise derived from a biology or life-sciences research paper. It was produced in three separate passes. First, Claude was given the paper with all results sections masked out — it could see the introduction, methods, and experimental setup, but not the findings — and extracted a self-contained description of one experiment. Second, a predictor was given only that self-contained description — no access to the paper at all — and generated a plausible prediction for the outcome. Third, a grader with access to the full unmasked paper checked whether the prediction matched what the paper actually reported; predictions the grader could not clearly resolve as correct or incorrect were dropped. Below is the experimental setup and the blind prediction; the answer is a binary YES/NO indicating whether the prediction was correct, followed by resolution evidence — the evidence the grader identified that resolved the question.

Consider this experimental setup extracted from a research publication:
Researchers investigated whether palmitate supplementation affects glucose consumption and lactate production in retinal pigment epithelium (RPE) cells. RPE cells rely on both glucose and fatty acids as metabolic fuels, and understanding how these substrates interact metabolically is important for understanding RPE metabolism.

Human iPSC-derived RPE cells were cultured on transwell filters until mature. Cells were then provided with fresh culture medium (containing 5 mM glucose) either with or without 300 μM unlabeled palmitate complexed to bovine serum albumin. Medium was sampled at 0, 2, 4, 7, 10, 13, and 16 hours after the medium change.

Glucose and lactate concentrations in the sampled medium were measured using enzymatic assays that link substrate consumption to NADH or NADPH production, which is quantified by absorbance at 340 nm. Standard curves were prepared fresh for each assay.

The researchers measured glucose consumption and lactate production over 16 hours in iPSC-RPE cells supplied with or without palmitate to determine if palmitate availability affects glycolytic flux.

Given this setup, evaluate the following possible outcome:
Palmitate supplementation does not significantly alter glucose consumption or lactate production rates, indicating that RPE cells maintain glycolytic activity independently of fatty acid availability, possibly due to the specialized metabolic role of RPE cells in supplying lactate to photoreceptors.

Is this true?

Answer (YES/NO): NO